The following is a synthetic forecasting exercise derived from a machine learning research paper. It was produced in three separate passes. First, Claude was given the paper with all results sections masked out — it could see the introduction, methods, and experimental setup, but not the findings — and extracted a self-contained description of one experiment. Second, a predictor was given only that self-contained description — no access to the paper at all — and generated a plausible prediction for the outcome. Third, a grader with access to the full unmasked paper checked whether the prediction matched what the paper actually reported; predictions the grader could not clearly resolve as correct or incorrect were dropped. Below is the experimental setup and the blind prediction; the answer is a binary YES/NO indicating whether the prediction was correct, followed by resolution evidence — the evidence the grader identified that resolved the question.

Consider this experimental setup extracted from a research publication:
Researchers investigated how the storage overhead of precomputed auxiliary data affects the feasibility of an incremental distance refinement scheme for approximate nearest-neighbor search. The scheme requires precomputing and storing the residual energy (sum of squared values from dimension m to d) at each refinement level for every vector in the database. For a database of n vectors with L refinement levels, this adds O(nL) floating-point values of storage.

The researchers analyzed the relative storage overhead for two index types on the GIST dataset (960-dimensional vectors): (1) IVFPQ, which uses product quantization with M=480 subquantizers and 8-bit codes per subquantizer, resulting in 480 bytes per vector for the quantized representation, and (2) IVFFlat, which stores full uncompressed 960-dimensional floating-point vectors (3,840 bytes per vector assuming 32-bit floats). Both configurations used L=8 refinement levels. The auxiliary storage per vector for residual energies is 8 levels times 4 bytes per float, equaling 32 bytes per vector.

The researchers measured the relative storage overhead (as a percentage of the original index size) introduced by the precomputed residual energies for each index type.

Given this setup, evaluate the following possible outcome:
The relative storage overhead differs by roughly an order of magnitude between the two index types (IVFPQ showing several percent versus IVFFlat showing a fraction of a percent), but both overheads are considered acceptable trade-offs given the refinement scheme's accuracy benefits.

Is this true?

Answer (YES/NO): NO